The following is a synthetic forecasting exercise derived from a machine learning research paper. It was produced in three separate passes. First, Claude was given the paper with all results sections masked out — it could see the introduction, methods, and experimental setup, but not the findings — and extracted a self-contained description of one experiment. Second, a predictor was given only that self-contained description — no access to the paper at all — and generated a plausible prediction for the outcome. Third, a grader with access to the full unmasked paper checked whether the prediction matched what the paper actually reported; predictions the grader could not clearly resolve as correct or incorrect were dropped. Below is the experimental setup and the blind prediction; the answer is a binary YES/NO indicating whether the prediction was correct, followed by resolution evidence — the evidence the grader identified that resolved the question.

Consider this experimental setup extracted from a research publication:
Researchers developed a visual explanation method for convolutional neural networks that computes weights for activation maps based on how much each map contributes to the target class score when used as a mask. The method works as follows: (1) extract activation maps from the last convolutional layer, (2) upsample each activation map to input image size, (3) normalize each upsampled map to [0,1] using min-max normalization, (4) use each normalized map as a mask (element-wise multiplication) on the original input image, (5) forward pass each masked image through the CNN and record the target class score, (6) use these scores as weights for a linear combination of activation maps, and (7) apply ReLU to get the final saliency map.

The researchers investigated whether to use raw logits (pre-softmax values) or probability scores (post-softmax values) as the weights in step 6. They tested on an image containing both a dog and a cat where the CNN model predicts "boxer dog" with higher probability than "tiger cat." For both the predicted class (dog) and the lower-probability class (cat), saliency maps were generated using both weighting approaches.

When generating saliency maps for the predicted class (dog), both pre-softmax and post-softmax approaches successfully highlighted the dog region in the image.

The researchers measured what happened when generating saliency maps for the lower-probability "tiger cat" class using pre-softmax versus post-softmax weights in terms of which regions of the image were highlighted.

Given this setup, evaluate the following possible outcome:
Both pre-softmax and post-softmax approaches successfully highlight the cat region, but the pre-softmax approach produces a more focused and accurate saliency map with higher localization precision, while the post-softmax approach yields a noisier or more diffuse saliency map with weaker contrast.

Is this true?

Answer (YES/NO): NO